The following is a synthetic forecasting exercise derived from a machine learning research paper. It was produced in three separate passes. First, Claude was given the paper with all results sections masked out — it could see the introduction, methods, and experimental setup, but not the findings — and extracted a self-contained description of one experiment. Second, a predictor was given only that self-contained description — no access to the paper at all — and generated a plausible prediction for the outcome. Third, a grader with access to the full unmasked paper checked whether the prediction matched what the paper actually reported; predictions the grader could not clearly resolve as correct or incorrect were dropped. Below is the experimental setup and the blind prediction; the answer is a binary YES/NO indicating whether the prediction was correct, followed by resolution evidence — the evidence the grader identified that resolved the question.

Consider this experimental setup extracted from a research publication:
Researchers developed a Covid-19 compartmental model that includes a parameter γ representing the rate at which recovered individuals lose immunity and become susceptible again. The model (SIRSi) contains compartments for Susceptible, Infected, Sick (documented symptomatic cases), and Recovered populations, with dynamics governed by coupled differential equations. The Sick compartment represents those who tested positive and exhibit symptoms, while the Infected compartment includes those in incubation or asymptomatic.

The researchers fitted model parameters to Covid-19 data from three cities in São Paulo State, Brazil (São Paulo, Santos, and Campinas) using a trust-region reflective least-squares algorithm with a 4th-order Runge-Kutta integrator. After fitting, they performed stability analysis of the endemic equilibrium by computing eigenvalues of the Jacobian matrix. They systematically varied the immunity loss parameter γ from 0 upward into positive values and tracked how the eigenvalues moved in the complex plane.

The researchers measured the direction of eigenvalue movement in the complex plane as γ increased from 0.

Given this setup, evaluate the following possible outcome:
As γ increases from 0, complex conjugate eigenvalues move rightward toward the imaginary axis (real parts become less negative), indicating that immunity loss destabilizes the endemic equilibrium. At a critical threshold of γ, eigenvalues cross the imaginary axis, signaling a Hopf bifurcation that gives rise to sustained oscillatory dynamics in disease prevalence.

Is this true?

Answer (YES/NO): NO